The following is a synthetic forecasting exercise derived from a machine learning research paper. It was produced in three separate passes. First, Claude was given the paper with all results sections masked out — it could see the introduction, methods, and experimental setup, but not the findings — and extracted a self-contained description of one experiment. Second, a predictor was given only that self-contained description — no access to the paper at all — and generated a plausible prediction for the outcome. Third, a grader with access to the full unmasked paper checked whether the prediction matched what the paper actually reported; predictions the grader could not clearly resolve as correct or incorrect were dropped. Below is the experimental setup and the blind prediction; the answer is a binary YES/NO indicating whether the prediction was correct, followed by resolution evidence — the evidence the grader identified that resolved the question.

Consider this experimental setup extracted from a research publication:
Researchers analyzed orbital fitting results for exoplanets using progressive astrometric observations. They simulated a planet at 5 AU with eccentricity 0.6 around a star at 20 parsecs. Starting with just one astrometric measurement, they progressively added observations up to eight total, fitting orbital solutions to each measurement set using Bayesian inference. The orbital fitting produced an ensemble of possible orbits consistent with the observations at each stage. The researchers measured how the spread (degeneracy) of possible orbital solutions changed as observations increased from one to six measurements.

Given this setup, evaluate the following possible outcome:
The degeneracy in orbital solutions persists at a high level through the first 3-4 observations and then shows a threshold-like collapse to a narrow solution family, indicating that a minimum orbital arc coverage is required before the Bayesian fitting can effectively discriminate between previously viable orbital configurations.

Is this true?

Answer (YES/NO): NO